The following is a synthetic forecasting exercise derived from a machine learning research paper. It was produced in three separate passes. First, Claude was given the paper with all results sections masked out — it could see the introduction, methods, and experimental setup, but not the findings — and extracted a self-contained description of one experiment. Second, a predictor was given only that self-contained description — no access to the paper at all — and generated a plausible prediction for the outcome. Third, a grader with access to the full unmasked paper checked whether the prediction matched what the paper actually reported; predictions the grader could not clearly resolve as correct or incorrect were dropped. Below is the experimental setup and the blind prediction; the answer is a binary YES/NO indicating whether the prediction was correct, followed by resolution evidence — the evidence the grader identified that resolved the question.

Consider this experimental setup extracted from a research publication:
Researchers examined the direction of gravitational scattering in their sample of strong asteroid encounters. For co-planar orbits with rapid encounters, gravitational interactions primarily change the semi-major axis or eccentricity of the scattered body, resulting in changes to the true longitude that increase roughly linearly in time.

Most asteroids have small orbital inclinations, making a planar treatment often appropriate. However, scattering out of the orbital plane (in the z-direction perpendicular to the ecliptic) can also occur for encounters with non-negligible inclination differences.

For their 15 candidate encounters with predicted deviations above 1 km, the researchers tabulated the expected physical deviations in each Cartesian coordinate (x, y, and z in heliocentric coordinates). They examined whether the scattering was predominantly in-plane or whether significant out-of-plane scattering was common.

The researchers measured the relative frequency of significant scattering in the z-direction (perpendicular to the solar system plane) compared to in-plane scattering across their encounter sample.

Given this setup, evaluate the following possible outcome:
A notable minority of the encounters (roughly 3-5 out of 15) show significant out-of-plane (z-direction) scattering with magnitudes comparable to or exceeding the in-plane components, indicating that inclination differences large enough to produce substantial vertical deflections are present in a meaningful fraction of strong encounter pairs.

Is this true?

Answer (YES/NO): YES